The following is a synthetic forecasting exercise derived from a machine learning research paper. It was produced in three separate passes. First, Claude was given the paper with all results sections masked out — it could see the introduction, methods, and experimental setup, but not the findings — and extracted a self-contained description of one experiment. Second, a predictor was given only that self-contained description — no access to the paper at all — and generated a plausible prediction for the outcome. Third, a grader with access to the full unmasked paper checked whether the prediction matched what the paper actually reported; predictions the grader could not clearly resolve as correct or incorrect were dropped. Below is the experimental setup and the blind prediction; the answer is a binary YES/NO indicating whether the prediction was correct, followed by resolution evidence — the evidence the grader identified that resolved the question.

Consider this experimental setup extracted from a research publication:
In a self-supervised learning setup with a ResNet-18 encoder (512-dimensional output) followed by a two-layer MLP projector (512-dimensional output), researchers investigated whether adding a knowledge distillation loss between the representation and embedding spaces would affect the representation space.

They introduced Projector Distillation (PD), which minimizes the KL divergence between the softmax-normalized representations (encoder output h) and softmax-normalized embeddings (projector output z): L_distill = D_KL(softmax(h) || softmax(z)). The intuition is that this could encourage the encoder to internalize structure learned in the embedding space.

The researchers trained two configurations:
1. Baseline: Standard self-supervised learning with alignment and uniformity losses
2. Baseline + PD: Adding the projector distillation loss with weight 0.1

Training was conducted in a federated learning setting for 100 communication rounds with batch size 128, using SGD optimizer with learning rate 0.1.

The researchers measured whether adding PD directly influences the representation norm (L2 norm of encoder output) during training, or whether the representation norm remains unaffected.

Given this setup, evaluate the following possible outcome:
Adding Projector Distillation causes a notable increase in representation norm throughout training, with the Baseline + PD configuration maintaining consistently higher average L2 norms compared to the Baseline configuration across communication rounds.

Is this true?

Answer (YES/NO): NO